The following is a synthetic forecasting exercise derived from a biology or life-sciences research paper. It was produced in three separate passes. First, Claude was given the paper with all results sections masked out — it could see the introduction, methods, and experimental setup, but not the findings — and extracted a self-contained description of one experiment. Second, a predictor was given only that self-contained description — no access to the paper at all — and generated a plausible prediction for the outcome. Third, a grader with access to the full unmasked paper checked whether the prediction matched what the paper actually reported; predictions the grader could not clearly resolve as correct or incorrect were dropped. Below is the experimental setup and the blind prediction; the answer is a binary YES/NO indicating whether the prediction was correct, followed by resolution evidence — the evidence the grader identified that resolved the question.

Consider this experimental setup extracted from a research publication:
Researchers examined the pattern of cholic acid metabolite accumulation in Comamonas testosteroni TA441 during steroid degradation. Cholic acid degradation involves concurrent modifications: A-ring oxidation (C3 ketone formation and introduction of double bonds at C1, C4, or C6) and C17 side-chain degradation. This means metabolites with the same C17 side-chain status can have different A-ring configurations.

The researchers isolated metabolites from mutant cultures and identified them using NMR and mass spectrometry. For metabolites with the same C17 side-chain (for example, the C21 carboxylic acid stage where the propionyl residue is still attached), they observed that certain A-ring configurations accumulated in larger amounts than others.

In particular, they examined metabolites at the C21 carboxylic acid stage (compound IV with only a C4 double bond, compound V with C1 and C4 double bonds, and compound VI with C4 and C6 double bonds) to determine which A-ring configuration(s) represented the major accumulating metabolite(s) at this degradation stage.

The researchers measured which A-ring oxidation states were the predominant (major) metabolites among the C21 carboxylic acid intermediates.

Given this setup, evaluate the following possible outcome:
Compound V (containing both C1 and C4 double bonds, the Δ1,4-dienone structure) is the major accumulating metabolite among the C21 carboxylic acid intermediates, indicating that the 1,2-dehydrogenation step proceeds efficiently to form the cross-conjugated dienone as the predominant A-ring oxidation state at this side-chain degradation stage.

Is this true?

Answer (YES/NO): YES